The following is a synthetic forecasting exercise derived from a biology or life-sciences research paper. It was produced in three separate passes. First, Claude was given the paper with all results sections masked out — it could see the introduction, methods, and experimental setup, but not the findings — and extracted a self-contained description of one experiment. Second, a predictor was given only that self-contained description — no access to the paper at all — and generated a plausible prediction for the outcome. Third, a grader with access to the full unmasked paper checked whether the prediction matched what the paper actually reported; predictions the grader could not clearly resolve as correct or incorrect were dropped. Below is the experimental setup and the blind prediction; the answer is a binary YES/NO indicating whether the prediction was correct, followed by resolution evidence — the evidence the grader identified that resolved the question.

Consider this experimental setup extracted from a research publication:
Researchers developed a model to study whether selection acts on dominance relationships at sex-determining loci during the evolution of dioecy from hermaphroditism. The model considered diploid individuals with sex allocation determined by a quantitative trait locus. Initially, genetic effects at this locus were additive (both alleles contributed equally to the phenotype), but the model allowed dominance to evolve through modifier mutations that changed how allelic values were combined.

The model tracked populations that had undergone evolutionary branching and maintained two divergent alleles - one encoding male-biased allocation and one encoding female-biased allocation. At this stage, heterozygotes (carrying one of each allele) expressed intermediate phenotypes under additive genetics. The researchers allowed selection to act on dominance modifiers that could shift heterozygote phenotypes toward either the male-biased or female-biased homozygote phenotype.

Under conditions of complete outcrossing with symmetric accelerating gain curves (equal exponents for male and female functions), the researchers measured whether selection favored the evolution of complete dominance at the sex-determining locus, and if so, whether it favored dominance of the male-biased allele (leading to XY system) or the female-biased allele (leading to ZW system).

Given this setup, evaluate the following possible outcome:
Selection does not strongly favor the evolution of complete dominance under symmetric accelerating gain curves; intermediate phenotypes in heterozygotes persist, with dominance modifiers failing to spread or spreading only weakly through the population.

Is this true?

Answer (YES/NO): NO